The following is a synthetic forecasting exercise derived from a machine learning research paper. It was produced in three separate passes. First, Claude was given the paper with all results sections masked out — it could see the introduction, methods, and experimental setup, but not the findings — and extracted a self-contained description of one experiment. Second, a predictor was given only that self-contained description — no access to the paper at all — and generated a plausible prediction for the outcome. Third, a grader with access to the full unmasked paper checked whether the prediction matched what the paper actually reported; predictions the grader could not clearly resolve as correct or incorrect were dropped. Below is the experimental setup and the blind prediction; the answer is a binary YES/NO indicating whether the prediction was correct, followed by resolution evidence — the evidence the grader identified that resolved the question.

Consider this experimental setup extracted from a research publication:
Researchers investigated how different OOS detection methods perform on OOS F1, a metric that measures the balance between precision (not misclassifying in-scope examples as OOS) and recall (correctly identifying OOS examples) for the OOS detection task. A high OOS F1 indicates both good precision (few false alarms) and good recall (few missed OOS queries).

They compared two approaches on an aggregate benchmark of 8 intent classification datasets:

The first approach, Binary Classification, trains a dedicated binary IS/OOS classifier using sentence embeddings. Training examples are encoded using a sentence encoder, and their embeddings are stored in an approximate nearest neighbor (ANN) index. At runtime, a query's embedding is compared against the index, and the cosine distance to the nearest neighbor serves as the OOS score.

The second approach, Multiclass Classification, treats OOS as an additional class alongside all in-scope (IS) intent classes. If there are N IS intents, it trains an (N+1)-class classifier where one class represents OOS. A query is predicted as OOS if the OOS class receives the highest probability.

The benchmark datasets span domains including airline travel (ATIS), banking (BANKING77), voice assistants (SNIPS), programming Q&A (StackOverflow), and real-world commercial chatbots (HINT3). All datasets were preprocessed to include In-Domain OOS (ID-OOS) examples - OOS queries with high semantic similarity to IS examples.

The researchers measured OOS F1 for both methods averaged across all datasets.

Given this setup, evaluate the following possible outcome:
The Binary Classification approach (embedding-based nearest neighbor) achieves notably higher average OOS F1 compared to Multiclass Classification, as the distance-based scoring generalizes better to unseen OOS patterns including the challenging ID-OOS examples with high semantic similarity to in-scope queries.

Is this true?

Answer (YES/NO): YES